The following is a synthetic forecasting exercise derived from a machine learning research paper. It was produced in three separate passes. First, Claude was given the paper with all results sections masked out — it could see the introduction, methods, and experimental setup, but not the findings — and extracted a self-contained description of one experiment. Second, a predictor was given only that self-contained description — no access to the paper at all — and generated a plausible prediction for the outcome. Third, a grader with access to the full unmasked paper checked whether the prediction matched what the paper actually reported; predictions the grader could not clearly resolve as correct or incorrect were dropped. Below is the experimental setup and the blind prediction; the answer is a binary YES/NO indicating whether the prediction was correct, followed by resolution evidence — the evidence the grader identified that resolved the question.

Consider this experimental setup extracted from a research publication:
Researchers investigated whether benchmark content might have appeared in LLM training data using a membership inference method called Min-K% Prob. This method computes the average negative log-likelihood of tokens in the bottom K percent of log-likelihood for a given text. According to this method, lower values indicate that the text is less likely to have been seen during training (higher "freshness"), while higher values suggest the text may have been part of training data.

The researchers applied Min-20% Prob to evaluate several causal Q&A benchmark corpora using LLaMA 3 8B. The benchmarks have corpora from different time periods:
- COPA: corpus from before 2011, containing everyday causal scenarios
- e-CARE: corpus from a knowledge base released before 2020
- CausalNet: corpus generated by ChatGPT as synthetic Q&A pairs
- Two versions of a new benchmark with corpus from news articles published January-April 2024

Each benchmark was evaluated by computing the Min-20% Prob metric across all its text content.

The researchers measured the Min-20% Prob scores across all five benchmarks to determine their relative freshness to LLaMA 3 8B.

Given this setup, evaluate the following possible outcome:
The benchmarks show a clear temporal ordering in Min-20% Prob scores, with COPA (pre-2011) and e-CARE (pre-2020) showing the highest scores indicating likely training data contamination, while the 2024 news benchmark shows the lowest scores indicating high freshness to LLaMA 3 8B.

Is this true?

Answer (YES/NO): YES